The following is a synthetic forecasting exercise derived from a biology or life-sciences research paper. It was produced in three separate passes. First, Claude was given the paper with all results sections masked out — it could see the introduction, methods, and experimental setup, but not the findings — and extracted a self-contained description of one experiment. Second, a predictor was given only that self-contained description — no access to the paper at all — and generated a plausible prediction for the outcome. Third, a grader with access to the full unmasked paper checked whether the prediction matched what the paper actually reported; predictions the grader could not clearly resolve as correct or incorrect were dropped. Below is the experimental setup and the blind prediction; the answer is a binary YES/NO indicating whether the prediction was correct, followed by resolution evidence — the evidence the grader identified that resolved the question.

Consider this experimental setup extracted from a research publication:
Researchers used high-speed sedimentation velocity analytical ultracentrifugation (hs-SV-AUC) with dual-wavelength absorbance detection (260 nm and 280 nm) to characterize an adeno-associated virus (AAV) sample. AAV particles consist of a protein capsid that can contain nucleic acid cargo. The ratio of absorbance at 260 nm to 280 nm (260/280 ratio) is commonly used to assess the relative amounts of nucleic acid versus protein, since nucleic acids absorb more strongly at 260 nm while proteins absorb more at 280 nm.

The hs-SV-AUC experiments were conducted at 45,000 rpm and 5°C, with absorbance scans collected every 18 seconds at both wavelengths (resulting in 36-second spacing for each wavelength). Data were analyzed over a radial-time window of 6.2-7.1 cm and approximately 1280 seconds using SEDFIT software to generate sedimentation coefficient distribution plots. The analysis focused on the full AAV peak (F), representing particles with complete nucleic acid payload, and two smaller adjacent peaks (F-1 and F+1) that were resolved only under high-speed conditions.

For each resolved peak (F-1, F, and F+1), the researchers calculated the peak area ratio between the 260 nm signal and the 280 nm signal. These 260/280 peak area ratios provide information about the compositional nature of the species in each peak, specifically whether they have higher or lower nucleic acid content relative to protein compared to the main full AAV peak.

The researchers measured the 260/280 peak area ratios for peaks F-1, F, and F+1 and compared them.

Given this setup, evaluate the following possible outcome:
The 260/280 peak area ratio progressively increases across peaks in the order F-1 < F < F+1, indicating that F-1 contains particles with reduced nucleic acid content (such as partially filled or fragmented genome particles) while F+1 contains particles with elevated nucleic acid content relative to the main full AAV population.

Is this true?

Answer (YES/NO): YES